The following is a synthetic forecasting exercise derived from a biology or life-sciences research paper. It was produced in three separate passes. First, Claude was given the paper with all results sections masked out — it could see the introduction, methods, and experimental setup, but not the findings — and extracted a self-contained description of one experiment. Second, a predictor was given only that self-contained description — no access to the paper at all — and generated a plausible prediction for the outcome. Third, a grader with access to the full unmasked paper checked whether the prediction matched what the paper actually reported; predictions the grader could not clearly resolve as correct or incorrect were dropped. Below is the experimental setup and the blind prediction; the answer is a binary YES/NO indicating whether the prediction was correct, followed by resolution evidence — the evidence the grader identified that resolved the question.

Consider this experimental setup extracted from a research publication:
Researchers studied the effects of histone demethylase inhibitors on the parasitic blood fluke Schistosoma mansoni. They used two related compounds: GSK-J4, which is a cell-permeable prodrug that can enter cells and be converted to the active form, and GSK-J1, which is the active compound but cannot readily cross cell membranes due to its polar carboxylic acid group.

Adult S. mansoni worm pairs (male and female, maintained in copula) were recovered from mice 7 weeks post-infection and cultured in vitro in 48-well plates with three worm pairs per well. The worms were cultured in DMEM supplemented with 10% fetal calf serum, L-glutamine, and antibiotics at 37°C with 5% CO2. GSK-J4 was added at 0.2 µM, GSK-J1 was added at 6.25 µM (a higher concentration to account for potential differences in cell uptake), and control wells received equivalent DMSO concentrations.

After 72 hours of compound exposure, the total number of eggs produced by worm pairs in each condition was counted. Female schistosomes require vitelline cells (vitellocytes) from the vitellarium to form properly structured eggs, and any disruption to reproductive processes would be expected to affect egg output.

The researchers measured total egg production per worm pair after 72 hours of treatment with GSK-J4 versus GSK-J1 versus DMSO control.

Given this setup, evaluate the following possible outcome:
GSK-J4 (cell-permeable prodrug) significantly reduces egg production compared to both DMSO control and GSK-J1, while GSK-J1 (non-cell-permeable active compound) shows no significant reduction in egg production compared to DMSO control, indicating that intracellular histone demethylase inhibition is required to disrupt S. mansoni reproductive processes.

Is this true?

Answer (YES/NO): YES